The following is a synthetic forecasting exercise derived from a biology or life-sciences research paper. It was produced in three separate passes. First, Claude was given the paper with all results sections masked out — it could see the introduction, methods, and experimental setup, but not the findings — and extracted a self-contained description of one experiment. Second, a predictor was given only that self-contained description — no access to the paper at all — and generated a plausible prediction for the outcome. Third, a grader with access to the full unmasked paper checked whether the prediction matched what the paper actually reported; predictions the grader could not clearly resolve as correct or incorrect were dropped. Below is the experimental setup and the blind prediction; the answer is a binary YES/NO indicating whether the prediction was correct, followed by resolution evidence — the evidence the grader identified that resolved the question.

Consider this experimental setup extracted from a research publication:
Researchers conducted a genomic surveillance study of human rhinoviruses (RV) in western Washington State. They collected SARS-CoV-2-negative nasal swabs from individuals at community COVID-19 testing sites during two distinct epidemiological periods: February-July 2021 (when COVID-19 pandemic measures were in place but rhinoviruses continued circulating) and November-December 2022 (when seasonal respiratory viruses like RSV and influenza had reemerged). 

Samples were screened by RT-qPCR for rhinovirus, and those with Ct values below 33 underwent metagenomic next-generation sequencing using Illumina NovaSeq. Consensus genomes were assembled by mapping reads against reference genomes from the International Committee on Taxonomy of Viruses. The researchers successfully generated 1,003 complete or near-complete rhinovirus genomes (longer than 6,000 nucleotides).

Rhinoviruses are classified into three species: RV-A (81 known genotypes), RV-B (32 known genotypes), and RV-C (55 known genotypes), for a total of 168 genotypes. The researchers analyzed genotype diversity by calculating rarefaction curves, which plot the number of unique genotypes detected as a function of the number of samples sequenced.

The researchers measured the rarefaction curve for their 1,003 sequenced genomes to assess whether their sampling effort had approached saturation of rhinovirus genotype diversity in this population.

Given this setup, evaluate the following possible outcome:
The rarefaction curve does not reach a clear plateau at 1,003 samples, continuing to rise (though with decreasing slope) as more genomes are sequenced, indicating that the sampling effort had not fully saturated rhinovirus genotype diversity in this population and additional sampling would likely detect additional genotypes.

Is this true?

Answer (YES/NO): YES